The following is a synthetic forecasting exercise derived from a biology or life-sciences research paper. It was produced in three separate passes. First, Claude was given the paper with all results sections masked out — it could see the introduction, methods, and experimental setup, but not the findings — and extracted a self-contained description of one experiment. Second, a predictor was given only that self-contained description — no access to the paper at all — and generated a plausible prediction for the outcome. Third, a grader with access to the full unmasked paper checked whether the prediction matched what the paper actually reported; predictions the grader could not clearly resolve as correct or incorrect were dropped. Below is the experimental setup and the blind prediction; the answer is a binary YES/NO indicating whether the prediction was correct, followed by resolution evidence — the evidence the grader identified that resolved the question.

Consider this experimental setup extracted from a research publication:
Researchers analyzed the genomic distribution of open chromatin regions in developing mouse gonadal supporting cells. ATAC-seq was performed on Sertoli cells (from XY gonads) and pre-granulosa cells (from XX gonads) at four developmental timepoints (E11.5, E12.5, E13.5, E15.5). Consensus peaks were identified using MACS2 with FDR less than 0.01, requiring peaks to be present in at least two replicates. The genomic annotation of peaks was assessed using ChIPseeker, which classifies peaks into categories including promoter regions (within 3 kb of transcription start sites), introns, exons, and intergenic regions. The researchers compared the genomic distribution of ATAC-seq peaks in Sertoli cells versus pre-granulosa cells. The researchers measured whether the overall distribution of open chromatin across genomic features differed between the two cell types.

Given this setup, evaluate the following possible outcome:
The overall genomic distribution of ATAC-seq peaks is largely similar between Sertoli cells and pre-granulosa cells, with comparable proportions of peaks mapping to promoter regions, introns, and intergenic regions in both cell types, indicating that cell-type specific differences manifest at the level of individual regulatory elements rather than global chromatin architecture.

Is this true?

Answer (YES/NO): YES